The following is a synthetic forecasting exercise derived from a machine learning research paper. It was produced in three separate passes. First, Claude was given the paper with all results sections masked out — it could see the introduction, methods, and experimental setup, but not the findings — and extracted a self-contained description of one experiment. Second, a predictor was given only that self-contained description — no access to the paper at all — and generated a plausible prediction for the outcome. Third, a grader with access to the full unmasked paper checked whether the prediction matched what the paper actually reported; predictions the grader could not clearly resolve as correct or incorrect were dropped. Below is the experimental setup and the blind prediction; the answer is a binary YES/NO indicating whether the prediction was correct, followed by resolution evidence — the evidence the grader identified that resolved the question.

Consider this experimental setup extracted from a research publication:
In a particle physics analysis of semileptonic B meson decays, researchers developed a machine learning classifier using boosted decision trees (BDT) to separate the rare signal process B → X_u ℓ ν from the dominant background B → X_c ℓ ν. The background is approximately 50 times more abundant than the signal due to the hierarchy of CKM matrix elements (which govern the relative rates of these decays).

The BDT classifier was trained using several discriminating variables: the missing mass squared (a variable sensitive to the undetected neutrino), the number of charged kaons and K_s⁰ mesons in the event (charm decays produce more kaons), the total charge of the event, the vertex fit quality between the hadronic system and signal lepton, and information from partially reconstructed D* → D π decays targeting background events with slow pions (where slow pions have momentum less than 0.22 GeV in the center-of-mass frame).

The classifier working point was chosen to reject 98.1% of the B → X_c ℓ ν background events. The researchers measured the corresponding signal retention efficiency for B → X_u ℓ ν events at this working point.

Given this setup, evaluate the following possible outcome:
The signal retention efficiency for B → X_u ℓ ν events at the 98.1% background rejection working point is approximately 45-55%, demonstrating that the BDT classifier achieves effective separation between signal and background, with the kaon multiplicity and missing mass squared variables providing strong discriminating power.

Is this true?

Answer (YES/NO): NO